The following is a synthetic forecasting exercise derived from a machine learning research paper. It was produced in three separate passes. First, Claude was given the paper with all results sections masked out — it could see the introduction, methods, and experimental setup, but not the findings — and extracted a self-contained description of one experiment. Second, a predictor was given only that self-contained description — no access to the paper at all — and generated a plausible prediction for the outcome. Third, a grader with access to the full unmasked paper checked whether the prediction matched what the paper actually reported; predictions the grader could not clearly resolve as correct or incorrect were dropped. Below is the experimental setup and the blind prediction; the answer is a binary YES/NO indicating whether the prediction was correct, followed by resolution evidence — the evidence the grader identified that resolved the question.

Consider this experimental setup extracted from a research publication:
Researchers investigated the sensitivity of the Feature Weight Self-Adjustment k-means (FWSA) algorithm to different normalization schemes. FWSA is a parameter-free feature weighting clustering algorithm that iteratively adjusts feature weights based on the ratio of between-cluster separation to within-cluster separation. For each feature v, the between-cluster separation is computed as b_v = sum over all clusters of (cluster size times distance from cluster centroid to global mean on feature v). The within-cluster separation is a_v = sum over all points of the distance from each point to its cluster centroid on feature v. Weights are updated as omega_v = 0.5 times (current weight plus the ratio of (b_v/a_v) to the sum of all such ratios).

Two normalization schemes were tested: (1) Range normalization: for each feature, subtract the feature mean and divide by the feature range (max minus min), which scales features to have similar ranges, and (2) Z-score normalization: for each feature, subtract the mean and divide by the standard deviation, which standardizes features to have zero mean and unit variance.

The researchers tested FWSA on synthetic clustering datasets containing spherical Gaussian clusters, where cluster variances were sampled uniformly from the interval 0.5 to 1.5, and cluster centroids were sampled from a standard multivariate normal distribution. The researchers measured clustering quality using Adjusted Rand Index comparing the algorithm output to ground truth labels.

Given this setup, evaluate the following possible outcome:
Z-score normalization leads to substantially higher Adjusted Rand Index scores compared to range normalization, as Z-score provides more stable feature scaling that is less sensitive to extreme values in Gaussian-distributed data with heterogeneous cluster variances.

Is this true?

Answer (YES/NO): YES